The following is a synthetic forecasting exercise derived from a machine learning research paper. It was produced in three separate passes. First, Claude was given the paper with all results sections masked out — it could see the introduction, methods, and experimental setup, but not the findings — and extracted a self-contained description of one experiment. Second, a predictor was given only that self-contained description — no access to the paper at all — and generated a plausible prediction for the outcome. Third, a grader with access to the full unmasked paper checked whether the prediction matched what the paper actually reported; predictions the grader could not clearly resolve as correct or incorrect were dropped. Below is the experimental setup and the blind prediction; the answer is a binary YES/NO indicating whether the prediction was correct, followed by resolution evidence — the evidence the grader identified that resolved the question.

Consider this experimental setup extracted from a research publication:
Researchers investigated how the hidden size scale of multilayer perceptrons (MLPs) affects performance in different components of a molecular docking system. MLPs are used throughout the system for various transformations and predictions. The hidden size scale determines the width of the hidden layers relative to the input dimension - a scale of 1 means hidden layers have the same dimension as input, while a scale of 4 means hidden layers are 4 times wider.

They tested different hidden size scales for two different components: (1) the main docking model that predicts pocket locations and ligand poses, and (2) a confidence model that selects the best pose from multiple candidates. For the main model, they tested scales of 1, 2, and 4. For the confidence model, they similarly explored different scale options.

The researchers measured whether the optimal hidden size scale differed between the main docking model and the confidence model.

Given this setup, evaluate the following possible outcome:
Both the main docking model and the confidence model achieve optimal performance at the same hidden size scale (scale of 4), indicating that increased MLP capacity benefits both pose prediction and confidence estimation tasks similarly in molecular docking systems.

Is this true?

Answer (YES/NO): NO